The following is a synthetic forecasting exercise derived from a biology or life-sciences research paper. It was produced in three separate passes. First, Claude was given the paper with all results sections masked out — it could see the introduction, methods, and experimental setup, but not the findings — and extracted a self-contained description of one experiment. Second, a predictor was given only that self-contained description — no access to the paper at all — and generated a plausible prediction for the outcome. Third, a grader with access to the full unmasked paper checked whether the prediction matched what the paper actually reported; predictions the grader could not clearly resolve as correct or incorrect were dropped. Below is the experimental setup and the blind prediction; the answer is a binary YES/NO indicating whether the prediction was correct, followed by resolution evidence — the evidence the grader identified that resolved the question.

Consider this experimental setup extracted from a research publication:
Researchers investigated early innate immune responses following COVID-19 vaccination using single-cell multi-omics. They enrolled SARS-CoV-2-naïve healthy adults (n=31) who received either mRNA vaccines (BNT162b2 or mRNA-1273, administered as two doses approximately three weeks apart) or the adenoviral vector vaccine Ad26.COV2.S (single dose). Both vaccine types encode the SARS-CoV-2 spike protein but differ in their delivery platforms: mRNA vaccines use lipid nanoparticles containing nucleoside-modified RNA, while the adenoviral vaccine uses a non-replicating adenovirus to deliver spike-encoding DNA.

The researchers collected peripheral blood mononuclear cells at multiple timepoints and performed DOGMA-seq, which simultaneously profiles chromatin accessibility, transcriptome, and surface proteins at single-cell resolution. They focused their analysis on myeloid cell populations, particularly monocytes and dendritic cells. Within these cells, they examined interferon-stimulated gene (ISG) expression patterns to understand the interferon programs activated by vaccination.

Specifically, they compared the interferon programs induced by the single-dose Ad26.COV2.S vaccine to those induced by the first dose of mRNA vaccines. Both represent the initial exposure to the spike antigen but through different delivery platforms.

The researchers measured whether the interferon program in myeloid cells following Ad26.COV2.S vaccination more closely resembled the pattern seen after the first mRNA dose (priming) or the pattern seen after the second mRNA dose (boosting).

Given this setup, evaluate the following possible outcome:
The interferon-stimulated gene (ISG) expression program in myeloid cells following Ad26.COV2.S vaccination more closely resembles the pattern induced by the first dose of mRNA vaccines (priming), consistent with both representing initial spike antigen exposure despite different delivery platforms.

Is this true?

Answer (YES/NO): NO